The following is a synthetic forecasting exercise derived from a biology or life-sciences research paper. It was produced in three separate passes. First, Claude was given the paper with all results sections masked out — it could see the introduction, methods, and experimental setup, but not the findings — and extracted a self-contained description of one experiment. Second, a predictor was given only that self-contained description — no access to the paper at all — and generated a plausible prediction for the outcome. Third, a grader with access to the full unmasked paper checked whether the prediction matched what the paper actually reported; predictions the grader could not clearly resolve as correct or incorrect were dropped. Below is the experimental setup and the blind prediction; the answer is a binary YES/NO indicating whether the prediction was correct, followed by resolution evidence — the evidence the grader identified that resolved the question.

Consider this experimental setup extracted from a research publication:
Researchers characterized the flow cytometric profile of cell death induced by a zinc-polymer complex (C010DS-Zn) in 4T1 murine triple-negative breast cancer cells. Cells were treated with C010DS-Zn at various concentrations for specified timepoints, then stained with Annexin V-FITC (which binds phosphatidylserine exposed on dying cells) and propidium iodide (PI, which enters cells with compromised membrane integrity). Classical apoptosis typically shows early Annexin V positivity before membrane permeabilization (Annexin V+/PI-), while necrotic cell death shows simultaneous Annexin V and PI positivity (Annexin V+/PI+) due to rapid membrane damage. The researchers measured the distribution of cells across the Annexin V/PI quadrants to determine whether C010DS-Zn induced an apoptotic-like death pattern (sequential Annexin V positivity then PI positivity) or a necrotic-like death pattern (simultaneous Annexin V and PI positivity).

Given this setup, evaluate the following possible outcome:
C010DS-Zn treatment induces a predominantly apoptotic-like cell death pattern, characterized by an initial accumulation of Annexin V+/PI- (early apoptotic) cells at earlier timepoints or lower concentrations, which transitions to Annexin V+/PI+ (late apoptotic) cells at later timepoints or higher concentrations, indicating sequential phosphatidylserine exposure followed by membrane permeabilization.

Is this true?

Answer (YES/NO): NO